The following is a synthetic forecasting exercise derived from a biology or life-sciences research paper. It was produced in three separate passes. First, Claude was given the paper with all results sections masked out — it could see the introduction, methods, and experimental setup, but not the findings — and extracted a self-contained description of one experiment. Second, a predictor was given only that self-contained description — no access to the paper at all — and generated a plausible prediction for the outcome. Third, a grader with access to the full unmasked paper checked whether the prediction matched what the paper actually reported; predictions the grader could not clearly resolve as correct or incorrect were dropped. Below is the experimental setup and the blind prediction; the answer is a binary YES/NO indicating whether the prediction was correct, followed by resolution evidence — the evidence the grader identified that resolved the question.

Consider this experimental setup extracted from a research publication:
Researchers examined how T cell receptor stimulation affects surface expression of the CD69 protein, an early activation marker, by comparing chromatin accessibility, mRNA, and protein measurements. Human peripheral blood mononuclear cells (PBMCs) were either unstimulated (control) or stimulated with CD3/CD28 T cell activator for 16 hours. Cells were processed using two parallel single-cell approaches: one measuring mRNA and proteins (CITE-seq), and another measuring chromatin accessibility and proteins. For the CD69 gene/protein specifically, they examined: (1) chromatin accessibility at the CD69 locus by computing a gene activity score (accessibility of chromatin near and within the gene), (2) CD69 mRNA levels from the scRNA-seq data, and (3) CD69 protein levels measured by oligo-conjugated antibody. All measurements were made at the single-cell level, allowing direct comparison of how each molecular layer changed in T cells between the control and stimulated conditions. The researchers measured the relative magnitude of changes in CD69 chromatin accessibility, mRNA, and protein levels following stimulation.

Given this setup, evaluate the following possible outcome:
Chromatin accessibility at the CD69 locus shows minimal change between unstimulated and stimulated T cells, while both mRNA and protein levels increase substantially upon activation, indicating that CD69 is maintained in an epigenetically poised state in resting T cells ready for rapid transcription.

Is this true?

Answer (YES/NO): YES